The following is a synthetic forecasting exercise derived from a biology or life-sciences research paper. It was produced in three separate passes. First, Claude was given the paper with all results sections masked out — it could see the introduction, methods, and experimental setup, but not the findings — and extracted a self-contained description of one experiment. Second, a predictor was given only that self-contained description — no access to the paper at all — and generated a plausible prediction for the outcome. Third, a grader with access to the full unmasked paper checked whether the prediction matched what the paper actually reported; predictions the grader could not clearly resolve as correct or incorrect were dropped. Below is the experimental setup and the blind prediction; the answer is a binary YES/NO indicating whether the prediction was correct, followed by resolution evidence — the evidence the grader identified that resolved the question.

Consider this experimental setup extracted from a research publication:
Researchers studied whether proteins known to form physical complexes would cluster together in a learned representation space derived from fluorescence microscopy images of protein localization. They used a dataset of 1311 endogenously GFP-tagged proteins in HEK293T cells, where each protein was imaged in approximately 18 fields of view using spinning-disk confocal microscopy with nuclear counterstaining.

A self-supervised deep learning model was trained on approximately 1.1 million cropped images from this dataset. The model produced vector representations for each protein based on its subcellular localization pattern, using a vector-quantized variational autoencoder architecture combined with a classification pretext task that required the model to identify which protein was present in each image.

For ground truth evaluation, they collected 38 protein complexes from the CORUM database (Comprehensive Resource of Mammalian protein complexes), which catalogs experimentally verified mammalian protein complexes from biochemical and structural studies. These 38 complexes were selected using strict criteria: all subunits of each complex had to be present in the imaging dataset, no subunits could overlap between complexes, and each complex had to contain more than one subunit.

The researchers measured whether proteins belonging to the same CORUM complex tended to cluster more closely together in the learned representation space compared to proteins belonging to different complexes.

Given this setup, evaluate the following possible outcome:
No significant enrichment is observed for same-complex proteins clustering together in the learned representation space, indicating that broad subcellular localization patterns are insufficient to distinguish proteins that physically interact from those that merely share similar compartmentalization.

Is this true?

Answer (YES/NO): NO